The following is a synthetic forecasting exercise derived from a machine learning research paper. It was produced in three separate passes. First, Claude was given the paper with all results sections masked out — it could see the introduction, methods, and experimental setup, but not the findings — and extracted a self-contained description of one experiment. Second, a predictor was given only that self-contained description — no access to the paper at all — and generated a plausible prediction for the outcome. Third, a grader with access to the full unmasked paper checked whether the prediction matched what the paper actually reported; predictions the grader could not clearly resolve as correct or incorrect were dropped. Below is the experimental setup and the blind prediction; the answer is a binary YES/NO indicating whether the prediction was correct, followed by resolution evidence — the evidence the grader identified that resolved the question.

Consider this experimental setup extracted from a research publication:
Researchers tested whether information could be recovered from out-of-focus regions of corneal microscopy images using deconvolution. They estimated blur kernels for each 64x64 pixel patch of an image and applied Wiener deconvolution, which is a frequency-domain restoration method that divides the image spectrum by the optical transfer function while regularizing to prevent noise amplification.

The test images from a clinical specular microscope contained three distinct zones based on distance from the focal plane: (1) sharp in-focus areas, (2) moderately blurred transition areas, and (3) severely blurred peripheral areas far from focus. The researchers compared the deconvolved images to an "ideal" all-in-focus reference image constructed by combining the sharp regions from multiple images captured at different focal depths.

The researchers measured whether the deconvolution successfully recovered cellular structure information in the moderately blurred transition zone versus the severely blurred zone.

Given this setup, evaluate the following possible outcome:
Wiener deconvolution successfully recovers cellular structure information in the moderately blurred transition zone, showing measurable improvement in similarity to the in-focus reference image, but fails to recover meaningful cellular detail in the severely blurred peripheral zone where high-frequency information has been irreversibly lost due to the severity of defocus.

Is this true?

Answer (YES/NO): YES